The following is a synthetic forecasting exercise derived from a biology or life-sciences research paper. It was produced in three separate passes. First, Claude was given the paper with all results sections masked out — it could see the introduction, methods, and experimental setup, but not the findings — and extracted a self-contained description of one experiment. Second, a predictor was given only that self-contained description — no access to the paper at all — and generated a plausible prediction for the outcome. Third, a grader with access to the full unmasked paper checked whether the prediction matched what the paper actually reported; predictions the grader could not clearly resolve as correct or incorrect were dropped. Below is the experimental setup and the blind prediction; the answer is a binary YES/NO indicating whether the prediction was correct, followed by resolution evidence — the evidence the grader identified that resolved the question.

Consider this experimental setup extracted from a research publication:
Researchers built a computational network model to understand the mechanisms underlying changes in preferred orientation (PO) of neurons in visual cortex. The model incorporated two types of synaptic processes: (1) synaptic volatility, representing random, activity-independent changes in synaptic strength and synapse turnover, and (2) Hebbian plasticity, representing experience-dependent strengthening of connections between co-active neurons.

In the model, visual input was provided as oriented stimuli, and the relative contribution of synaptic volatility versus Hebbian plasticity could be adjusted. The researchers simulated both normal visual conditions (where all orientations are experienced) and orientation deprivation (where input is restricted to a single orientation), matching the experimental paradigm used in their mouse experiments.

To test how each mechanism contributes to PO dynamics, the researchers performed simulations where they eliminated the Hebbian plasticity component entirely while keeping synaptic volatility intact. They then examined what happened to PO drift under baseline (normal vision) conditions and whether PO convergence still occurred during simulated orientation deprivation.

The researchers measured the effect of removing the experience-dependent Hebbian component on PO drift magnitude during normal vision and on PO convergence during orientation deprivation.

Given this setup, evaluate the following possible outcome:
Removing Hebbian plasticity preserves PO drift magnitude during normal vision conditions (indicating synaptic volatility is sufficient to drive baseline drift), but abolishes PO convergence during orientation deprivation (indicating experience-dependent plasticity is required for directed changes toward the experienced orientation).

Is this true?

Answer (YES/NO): NO